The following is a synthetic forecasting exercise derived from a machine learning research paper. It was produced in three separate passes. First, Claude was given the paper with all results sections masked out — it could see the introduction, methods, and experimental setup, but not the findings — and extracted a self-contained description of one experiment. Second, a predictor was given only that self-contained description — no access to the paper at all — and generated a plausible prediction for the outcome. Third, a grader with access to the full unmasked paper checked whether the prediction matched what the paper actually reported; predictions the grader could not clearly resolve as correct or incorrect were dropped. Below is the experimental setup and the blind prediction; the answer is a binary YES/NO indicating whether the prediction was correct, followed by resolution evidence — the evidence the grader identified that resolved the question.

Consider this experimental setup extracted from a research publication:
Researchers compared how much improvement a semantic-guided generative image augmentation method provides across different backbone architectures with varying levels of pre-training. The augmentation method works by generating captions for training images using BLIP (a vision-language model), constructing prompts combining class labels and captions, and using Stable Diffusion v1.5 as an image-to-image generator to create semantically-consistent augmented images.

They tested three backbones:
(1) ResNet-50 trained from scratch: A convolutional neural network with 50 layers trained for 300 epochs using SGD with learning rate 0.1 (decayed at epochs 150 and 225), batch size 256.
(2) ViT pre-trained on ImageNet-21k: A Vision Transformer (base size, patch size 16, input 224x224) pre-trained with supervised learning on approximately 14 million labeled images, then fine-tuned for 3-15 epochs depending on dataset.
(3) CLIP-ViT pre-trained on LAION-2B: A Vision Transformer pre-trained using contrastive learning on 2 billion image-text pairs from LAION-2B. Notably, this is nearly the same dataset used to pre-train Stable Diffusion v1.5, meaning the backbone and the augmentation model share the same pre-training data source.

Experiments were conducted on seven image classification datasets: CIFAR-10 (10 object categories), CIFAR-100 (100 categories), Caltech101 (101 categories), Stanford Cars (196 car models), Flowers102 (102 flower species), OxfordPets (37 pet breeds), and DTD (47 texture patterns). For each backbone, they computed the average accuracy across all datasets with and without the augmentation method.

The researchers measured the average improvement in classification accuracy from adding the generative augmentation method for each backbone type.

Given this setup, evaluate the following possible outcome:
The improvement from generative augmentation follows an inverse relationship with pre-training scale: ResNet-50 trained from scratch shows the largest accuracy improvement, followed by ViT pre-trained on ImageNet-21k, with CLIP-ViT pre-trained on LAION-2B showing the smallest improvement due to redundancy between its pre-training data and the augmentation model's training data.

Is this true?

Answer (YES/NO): YES